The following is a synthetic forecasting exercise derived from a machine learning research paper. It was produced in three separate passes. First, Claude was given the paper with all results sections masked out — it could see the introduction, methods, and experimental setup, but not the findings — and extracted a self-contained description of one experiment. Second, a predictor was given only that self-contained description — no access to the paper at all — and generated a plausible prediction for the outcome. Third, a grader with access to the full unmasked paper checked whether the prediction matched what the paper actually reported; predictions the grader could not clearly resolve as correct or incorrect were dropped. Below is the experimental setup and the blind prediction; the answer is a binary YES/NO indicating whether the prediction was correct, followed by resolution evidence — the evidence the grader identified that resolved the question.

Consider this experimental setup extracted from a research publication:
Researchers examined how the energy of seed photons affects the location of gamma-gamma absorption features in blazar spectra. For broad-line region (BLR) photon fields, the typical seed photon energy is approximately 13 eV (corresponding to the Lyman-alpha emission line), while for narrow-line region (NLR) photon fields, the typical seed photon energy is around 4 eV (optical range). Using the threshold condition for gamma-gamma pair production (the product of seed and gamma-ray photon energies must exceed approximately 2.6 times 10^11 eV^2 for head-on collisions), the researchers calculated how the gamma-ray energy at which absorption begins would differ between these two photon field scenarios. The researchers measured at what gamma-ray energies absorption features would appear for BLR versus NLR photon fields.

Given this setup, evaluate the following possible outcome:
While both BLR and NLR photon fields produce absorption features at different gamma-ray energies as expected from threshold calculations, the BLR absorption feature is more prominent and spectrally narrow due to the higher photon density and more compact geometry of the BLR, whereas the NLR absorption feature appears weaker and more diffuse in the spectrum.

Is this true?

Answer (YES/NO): NO